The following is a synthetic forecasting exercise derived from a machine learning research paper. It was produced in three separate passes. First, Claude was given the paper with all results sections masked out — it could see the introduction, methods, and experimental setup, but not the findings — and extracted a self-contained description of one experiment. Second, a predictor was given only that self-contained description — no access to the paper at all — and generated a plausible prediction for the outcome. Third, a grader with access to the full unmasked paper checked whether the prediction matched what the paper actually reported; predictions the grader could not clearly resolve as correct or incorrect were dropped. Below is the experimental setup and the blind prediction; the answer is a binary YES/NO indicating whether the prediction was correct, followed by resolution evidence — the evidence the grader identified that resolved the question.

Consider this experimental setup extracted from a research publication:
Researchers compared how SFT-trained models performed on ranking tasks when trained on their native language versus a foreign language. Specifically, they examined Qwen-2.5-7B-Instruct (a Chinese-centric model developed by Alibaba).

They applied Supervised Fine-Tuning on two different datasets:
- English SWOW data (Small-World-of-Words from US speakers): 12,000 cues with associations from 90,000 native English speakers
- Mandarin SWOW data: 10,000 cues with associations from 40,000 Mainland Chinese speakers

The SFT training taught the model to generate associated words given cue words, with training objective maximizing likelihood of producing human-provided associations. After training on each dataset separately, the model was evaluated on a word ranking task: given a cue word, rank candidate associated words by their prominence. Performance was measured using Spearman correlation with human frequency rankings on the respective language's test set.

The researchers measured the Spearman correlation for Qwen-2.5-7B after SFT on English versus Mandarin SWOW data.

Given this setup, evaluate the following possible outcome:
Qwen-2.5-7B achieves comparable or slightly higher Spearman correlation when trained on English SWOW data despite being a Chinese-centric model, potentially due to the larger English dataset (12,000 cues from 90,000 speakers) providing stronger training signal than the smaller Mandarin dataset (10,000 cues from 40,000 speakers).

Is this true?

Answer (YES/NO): NO